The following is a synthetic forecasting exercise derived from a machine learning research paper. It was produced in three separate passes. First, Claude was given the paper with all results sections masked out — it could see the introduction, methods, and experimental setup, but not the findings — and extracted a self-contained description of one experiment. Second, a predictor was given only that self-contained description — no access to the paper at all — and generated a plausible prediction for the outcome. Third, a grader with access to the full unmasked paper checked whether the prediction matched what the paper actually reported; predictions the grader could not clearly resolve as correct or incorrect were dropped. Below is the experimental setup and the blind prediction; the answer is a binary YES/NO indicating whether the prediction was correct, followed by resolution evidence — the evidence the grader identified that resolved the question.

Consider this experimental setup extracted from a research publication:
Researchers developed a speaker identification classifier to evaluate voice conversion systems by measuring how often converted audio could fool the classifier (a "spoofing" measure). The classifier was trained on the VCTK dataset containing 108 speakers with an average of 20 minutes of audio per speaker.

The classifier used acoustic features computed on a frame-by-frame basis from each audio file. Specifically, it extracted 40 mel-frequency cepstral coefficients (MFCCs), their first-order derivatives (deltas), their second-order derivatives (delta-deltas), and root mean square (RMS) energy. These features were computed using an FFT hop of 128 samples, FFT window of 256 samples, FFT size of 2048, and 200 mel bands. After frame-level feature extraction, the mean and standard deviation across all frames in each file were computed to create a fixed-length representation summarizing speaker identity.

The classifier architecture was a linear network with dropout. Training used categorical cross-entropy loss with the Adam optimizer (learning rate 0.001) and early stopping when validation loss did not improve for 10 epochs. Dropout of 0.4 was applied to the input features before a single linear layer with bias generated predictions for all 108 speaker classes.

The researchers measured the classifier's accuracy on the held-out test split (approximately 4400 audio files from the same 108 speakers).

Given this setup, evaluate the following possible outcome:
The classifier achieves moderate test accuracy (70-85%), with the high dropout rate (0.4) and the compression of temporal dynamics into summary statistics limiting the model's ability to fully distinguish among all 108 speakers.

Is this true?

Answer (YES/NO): NO